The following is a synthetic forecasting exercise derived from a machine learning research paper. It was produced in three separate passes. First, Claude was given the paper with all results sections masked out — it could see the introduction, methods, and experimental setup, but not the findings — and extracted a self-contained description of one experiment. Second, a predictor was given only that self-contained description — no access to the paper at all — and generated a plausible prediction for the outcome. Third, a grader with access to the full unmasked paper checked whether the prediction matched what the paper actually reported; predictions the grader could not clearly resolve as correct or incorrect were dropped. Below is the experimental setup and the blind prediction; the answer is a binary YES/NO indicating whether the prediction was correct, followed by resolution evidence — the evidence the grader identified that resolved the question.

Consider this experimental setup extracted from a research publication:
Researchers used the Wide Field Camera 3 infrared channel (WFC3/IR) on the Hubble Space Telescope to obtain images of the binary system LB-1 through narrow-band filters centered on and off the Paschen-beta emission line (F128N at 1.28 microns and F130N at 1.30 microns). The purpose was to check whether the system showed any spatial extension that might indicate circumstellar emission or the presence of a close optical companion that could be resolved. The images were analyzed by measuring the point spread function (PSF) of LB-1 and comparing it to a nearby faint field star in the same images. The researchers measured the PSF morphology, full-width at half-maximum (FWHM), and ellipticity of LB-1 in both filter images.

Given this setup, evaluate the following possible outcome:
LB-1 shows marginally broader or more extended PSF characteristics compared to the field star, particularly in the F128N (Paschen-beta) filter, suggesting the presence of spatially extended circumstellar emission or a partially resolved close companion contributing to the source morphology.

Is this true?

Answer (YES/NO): NO